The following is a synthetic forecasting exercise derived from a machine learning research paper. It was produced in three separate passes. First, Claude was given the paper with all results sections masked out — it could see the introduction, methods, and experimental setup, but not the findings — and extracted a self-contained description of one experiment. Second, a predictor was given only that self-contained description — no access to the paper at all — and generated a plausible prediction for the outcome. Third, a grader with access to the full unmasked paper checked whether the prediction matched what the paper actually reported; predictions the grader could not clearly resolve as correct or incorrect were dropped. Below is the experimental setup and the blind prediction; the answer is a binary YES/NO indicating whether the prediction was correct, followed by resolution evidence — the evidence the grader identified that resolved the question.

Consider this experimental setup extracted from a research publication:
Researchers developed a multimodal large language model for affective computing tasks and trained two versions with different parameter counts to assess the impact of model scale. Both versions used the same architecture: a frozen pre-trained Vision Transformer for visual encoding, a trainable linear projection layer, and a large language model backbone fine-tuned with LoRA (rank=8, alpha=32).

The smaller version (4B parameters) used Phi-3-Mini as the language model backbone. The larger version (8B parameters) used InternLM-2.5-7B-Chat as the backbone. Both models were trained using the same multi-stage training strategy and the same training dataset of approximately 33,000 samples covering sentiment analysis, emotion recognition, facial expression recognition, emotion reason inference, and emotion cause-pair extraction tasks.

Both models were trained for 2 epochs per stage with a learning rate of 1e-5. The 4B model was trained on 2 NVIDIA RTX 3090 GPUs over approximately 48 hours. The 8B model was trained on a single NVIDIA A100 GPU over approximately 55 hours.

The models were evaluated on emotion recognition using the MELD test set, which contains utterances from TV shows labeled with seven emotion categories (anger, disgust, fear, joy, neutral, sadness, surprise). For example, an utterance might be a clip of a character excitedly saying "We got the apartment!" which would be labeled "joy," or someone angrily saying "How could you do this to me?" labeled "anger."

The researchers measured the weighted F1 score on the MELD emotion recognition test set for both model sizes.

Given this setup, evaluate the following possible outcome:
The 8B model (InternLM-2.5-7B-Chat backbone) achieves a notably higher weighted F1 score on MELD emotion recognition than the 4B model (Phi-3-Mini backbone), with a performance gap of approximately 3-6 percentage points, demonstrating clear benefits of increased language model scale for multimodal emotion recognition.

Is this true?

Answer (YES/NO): NO